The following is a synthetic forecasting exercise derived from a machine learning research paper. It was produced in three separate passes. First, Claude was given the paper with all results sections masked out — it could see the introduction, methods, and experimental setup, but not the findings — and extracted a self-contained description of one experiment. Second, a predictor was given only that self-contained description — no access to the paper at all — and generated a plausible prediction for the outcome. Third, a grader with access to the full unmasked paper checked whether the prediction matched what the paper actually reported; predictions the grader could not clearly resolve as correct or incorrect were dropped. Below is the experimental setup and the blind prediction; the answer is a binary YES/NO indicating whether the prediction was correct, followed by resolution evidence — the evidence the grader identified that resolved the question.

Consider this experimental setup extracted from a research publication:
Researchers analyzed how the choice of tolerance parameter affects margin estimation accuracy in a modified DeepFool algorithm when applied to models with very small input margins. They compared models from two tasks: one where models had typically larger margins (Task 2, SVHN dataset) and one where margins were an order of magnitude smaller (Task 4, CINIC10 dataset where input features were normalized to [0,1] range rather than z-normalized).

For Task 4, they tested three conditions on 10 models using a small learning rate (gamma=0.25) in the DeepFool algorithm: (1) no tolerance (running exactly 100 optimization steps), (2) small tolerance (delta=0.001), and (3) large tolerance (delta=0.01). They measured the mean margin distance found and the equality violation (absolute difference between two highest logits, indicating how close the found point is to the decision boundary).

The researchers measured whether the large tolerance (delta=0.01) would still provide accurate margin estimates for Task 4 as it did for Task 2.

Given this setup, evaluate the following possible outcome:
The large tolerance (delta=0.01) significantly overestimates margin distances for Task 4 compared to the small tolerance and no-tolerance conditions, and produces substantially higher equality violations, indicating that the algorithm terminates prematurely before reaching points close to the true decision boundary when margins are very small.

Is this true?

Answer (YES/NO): NO